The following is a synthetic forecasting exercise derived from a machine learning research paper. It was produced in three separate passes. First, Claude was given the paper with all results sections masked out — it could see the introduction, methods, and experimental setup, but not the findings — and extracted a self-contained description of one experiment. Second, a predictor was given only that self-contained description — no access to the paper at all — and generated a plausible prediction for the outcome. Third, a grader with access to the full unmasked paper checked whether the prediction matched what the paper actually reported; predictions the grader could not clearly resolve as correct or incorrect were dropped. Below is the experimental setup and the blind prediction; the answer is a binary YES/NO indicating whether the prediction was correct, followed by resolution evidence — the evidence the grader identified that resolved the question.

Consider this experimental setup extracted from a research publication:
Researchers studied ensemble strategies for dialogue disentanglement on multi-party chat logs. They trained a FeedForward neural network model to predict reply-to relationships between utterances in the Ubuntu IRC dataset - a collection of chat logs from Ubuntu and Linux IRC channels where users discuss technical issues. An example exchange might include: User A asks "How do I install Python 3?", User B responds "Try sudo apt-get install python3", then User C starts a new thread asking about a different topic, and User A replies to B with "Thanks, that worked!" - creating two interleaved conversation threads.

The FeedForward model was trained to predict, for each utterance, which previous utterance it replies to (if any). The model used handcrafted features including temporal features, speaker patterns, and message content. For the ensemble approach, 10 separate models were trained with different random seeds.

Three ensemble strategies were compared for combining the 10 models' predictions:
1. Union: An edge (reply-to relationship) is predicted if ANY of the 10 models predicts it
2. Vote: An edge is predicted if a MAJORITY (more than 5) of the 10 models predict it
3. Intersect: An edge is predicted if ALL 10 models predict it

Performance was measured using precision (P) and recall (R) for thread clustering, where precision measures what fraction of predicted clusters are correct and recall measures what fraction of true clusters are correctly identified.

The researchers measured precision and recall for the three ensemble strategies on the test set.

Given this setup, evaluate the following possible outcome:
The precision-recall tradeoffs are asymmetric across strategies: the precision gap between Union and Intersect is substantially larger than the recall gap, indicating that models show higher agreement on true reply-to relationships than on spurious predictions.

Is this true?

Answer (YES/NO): YES